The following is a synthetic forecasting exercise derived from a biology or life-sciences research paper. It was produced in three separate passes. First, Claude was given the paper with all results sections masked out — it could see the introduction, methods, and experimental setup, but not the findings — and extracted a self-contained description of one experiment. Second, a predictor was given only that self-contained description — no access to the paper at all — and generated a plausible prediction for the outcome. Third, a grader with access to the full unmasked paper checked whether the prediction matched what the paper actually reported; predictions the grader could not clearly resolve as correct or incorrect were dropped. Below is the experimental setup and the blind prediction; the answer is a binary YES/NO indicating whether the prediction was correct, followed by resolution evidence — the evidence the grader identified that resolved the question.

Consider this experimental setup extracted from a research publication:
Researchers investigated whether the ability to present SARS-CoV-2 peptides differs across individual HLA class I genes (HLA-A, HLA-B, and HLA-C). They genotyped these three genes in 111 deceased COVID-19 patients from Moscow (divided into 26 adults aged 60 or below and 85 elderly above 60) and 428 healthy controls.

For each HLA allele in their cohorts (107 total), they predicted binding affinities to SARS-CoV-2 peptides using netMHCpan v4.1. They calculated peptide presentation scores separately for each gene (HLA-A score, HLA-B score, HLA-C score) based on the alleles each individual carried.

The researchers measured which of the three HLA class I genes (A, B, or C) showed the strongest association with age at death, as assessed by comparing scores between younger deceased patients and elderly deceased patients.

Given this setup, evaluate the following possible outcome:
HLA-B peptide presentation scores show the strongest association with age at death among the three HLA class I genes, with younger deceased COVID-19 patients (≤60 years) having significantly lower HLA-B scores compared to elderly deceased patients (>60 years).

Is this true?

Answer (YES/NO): NO